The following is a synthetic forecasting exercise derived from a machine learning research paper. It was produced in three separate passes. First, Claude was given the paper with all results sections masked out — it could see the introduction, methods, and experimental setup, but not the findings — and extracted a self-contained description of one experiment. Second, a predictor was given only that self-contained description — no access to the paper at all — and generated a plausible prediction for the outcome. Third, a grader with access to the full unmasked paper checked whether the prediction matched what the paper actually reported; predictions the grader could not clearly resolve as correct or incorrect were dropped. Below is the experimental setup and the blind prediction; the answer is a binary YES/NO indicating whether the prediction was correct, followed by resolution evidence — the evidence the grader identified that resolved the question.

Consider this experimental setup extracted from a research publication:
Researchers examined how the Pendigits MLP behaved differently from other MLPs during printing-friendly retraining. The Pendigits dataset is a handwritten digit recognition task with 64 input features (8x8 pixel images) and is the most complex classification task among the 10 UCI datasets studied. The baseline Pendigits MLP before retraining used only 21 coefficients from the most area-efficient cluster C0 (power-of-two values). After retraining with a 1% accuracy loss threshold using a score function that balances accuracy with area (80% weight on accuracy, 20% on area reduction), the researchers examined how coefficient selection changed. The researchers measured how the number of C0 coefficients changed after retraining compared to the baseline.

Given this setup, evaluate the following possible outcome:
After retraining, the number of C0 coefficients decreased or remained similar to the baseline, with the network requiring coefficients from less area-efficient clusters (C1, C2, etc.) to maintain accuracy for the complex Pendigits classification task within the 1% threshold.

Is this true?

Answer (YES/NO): NO